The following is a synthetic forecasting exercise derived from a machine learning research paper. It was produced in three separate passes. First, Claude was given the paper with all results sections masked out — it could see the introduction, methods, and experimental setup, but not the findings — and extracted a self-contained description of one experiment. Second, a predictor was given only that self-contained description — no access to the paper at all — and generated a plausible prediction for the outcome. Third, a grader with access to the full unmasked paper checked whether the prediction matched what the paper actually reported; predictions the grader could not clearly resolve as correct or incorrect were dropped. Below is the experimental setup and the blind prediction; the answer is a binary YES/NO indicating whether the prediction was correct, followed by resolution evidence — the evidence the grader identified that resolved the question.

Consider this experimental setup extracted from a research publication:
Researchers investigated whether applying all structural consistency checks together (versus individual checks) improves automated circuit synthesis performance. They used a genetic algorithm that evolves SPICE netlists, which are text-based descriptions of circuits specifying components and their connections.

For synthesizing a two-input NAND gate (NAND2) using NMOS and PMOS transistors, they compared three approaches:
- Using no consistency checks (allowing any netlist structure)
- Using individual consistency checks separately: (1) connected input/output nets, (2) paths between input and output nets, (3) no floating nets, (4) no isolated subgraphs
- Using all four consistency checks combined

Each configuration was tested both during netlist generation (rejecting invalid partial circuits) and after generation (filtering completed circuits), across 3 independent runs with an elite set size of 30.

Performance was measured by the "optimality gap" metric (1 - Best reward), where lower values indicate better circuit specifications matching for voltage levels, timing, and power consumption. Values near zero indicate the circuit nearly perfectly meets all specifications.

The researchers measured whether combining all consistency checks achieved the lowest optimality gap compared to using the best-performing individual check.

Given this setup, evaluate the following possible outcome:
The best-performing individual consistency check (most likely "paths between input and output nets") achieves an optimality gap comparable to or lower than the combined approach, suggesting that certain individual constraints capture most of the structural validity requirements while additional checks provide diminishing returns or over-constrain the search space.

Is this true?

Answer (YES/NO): YES